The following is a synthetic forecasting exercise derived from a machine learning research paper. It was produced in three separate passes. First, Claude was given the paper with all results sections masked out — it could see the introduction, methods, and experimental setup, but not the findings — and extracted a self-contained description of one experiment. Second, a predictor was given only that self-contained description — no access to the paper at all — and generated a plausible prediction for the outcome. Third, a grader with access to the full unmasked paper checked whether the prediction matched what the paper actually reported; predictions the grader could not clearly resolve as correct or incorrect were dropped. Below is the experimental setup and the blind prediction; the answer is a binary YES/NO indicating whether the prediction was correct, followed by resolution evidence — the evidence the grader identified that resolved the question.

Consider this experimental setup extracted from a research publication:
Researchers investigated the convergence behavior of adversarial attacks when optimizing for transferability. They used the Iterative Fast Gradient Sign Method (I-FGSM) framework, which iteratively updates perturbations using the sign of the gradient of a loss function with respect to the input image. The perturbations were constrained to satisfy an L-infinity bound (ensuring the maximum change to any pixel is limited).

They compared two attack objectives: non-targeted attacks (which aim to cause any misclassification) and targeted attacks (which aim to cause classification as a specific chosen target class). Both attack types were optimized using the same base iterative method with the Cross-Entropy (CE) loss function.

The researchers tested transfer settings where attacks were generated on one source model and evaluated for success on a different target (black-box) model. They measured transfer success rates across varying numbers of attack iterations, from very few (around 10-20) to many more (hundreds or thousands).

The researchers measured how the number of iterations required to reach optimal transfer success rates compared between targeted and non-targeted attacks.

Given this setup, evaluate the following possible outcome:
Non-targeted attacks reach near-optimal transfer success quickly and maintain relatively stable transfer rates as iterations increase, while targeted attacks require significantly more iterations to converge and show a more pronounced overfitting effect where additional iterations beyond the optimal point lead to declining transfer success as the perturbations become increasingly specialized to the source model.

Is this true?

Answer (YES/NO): NO